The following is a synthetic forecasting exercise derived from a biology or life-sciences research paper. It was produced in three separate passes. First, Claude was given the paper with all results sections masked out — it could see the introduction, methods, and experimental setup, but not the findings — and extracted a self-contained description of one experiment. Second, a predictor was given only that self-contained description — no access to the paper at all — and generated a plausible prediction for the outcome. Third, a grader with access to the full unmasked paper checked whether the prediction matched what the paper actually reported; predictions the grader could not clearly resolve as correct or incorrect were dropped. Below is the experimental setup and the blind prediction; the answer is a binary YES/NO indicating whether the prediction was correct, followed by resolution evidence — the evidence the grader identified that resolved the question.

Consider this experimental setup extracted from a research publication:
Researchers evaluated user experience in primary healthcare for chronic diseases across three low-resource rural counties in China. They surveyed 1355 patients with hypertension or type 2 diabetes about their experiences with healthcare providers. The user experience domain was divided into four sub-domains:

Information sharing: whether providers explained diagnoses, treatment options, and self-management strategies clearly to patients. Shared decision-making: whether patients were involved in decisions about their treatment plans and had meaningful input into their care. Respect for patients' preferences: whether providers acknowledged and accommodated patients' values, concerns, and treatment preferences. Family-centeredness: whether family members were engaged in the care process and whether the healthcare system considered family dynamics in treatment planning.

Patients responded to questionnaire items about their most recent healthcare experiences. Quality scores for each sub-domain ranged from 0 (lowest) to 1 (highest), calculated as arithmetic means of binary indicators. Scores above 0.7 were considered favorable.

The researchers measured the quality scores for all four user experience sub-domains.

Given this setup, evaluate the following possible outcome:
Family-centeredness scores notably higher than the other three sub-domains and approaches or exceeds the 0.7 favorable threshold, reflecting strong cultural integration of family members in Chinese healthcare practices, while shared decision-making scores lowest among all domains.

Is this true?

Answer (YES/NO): NO